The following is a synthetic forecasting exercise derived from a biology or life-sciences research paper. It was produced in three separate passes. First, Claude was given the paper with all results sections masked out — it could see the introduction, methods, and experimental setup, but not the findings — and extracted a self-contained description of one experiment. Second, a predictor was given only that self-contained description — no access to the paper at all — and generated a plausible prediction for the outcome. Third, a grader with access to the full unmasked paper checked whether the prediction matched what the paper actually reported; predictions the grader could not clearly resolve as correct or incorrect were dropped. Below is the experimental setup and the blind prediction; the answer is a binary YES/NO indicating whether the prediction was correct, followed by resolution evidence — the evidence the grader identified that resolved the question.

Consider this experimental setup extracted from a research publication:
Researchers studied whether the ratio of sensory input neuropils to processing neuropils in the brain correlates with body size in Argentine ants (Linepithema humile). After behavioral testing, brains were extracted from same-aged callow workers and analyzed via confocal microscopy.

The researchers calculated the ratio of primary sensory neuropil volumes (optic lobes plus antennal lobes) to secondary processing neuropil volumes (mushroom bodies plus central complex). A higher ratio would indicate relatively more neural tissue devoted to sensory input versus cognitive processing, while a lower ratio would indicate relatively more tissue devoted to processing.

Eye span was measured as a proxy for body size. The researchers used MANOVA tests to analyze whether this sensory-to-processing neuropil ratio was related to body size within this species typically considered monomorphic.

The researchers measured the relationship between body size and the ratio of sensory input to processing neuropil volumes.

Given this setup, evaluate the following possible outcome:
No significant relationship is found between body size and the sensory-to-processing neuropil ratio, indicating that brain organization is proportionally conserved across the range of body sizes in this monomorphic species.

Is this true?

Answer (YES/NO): YES